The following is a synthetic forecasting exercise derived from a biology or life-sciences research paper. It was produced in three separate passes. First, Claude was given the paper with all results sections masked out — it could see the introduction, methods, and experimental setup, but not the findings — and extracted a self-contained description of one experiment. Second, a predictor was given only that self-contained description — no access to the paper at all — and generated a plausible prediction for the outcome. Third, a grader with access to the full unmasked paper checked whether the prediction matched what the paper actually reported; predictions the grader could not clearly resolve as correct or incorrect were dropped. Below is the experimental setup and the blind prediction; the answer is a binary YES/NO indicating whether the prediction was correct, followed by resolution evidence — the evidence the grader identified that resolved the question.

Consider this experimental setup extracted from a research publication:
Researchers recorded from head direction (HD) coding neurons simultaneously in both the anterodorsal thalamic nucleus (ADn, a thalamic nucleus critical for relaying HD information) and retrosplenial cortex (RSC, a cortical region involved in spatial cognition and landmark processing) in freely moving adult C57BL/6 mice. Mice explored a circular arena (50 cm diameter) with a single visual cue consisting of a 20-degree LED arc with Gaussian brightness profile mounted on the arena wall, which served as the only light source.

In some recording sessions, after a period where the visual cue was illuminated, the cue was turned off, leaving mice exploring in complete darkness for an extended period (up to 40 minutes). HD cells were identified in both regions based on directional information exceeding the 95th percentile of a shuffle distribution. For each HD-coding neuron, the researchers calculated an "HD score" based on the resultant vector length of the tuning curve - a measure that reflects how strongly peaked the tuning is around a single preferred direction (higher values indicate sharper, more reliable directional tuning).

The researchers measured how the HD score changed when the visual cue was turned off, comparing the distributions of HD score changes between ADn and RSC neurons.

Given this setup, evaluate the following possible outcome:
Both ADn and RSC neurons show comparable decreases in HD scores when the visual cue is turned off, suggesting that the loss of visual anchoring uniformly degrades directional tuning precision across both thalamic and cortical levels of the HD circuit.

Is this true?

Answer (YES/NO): NO